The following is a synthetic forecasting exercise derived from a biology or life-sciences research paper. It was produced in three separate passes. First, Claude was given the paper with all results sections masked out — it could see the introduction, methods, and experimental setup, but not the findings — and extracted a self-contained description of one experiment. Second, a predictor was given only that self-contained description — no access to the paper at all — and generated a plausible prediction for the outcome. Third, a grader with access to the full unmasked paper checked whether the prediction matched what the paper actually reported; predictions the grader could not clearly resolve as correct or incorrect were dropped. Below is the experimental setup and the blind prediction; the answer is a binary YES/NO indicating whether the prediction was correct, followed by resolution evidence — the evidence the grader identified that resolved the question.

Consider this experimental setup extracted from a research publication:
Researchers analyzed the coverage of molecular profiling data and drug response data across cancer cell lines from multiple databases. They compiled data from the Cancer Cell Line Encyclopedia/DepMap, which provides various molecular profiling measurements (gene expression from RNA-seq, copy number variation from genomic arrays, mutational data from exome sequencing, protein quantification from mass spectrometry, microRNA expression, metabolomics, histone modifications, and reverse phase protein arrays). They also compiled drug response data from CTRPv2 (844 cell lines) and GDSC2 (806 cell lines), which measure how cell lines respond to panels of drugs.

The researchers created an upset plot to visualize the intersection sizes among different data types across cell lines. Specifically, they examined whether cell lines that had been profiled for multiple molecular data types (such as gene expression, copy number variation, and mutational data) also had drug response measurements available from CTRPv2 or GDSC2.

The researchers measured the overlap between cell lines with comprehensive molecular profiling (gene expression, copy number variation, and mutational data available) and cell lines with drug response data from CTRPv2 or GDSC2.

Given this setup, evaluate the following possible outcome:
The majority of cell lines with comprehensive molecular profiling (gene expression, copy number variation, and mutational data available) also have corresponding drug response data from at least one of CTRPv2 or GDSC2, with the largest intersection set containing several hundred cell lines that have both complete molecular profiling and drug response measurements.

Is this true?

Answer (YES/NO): NO